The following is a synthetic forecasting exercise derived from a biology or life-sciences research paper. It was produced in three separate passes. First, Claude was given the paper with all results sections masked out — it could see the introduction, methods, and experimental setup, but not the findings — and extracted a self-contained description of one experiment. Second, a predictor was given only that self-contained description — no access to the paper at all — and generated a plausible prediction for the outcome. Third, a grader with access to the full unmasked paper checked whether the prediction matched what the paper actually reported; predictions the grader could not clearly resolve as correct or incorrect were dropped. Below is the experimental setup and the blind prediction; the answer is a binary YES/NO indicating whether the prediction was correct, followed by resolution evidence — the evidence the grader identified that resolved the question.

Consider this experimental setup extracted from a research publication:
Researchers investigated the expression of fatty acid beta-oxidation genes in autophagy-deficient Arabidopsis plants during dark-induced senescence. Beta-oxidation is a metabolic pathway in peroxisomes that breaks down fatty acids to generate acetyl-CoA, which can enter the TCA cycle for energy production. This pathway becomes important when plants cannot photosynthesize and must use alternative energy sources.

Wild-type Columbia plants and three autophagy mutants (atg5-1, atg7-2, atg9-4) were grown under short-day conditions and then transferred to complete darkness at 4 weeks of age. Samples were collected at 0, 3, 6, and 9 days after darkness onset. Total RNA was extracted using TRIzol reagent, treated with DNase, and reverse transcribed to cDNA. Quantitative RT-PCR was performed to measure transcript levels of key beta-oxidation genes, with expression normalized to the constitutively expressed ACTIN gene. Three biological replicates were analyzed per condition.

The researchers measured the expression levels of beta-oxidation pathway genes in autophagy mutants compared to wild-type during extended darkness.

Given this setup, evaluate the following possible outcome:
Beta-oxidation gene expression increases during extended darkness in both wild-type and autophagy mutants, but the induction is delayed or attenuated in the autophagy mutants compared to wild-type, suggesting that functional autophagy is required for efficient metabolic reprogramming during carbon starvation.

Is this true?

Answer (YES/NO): NO